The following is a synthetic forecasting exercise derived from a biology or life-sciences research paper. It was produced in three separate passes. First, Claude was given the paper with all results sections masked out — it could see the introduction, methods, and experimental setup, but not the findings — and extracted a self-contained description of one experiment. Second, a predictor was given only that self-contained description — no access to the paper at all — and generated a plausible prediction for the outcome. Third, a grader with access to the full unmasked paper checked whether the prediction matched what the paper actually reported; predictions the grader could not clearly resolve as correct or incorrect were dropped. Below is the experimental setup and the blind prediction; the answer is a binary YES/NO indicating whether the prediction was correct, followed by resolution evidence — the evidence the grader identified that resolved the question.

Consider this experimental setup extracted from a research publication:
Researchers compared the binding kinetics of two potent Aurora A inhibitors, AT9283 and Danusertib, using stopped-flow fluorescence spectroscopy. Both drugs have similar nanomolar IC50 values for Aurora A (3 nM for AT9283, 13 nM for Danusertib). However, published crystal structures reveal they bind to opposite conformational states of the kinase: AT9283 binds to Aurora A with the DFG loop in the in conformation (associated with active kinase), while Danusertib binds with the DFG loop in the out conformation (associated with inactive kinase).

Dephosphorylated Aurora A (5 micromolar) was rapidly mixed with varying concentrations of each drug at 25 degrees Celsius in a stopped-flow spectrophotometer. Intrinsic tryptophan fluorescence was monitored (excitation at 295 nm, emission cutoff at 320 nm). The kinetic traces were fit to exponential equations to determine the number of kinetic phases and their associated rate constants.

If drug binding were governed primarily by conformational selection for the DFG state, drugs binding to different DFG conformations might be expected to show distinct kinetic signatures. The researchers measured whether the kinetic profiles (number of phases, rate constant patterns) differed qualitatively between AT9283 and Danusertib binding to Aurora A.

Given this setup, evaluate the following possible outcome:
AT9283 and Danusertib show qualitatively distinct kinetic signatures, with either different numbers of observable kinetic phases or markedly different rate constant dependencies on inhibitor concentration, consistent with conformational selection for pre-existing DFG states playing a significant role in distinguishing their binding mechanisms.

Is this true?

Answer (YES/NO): NO